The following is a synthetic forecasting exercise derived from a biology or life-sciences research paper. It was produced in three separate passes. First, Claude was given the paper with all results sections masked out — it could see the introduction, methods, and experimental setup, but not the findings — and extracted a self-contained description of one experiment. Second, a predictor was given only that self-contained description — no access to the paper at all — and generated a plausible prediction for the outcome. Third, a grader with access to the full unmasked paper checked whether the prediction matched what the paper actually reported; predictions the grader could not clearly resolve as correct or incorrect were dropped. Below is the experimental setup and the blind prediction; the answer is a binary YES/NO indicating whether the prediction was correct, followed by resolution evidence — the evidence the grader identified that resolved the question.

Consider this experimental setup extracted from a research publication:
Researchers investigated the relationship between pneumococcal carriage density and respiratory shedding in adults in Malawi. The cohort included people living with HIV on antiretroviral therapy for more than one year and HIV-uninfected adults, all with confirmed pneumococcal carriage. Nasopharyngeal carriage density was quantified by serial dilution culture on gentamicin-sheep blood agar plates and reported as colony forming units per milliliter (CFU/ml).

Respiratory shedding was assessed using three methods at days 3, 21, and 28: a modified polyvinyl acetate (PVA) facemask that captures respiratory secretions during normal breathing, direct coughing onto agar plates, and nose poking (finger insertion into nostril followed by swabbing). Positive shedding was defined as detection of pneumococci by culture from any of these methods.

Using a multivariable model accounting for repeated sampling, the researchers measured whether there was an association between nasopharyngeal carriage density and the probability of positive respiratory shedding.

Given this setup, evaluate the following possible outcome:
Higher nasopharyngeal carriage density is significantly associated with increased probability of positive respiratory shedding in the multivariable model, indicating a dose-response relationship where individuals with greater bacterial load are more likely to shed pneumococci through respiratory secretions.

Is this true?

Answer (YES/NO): YES